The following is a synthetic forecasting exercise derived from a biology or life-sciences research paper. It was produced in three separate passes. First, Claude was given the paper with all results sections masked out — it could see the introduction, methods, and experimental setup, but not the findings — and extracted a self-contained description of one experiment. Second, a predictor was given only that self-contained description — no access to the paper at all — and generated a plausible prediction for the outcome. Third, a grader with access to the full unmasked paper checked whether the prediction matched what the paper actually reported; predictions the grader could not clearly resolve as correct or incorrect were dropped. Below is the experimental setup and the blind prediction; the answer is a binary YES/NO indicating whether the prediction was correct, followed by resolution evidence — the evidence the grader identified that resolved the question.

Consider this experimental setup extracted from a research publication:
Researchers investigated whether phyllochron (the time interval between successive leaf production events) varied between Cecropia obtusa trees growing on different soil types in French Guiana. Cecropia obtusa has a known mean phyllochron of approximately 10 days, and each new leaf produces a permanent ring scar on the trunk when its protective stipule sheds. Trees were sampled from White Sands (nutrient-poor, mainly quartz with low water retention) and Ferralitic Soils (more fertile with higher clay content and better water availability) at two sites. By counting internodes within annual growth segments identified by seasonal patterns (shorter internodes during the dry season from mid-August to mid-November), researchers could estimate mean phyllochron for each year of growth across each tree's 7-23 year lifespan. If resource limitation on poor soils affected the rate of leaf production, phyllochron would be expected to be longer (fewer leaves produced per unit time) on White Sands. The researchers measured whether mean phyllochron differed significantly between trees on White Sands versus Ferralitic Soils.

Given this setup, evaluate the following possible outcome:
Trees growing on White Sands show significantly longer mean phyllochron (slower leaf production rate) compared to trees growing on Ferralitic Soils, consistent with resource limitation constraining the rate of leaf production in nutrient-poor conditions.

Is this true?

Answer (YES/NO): NO